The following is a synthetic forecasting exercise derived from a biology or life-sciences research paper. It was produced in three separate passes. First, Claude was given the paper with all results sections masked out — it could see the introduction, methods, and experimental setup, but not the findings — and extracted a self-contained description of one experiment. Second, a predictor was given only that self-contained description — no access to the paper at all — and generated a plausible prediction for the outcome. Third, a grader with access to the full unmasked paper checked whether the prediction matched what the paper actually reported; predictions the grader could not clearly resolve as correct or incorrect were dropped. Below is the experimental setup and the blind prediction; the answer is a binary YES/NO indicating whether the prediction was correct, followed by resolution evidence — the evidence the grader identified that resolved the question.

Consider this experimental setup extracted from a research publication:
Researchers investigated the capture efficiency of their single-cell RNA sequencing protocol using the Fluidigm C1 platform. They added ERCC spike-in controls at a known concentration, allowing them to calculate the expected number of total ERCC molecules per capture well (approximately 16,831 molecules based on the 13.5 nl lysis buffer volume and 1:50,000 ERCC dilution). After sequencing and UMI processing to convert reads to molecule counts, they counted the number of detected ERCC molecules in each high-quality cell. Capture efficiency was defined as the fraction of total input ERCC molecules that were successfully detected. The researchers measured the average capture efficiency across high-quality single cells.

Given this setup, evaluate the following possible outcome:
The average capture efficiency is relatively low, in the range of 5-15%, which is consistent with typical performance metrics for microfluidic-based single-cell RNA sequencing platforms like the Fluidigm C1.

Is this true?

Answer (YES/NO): YES